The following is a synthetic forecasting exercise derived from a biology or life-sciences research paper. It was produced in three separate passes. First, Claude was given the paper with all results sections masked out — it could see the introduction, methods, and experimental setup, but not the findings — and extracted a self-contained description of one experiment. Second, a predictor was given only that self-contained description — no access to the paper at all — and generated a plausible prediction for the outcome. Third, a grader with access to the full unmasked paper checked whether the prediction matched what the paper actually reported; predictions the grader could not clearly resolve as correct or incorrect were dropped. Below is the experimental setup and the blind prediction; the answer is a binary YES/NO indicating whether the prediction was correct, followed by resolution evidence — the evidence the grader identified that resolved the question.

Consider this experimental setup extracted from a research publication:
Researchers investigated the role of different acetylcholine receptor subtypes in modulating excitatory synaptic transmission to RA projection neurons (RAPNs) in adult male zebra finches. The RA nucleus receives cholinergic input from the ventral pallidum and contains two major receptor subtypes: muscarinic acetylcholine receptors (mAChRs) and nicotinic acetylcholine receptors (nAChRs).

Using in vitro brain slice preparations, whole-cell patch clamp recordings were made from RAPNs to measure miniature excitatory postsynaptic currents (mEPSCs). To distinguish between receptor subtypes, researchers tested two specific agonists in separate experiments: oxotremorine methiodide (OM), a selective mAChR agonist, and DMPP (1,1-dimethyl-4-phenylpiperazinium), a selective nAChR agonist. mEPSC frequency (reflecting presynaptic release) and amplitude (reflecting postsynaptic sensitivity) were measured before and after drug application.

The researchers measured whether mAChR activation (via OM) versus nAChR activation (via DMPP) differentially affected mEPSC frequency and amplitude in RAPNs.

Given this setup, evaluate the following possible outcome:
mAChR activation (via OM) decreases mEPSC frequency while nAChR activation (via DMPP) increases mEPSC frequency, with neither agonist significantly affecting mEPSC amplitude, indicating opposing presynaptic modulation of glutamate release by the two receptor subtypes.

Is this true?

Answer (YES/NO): NO